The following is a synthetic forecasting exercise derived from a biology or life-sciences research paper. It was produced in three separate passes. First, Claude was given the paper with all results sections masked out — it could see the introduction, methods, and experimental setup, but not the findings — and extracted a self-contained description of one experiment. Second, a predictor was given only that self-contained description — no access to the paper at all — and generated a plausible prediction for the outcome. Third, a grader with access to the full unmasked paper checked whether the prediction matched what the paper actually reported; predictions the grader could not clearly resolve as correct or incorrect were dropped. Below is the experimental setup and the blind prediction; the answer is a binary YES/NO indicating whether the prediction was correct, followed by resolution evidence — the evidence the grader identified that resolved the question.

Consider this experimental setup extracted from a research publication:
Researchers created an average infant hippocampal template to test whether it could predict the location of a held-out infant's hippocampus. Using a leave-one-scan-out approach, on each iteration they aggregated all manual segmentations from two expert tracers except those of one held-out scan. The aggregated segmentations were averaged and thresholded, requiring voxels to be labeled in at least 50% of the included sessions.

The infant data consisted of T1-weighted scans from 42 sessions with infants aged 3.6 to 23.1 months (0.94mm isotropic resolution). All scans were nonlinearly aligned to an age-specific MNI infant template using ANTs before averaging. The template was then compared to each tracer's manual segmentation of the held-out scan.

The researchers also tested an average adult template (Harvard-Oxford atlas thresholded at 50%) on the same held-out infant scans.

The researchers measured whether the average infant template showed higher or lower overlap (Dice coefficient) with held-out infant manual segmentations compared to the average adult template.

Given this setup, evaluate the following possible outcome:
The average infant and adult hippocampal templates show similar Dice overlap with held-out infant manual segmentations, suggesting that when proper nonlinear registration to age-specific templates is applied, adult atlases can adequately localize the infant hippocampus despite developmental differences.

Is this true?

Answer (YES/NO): NO